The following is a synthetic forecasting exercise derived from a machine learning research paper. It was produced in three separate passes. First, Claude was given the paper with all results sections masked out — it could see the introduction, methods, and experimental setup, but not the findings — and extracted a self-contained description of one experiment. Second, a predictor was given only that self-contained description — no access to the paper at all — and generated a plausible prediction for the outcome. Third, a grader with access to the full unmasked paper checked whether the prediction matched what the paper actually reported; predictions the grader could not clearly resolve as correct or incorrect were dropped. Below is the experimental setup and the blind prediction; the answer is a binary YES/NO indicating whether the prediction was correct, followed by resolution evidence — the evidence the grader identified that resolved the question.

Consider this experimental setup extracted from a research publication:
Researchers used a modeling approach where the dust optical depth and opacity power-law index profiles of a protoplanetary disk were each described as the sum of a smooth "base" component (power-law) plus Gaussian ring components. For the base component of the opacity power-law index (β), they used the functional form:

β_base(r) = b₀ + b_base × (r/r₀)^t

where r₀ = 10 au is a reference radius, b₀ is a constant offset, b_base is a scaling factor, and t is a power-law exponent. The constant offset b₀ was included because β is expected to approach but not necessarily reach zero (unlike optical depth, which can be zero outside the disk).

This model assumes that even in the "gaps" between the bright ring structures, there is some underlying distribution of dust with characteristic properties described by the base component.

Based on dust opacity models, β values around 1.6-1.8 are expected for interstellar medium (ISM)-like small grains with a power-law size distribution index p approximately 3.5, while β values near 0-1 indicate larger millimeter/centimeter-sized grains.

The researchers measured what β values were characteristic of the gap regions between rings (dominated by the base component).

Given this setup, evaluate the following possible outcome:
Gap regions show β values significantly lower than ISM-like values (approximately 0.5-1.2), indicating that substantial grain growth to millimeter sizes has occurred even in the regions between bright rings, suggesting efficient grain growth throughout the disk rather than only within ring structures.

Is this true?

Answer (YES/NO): NO